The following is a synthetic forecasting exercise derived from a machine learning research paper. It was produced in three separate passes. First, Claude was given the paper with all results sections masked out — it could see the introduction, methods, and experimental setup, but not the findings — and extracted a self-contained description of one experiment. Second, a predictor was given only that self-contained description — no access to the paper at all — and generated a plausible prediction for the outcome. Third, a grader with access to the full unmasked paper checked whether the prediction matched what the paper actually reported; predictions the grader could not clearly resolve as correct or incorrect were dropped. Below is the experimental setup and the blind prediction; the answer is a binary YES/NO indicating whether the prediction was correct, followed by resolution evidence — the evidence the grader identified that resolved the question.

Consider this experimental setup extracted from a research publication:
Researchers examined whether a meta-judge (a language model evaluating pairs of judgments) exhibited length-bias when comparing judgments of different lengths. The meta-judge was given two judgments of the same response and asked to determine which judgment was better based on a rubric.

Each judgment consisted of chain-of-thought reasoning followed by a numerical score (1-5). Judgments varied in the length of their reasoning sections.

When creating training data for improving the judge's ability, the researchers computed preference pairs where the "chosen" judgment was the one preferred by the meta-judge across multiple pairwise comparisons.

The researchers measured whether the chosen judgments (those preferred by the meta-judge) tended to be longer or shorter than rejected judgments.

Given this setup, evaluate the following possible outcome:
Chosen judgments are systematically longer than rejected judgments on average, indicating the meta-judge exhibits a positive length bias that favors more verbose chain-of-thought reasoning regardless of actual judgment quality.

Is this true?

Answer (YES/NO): YES